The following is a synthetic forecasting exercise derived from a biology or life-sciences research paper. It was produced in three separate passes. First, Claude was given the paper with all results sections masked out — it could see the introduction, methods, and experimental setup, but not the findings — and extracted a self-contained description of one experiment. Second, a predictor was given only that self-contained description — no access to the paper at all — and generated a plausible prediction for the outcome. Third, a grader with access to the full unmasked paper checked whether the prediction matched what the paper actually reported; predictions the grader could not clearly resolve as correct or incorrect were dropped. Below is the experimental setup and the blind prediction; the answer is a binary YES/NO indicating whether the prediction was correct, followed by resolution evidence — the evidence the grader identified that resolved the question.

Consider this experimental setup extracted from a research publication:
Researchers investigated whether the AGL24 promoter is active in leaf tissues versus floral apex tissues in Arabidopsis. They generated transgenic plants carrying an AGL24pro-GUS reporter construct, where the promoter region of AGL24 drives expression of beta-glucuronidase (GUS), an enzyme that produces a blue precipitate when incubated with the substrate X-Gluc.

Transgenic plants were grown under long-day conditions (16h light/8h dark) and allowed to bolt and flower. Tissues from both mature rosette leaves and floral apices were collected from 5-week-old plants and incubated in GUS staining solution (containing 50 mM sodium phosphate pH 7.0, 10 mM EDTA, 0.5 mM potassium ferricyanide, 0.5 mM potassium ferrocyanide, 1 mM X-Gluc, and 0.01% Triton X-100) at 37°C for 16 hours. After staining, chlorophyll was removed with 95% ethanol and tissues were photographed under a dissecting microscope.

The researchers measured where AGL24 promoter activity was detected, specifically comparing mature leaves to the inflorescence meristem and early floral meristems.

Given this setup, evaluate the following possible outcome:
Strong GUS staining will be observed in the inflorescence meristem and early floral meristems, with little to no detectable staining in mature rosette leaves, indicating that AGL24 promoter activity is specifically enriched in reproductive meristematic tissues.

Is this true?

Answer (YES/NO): NO